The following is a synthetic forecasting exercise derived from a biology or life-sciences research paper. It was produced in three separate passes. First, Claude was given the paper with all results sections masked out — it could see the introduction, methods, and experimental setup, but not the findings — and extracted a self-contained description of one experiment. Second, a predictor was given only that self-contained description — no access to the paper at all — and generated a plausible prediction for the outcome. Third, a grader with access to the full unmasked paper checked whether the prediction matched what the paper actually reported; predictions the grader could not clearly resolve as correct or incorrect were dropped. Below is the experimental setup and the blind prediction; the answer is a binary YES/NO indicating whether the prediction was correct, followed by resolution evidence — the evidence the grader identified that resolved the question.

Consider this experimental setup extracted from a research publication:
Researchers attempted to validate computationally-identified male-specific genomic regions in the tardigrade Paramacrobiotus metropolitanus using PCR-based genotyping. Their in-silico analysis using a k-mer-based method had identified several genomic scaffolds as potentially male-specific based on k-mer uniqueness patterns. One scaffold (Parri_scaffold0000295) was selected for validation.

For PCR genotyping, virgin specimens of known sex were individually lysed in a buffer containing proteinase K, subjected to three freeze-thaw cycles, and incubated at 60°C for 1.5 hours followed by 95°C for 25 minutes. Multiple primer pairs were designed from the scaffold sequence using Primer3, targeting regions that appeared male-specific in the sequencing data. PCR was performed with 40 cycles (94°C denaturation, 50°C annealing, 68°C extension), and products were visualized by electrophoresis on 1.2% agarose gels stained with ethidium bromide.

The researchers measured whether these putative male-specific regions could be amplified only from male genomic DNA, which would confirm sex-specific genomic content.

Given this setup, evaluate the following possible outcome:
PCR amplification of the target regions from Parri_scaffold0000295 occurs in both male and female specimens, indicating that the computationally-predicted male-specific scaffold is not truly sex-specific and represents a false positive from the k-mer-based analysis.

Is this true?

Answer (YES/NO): YES